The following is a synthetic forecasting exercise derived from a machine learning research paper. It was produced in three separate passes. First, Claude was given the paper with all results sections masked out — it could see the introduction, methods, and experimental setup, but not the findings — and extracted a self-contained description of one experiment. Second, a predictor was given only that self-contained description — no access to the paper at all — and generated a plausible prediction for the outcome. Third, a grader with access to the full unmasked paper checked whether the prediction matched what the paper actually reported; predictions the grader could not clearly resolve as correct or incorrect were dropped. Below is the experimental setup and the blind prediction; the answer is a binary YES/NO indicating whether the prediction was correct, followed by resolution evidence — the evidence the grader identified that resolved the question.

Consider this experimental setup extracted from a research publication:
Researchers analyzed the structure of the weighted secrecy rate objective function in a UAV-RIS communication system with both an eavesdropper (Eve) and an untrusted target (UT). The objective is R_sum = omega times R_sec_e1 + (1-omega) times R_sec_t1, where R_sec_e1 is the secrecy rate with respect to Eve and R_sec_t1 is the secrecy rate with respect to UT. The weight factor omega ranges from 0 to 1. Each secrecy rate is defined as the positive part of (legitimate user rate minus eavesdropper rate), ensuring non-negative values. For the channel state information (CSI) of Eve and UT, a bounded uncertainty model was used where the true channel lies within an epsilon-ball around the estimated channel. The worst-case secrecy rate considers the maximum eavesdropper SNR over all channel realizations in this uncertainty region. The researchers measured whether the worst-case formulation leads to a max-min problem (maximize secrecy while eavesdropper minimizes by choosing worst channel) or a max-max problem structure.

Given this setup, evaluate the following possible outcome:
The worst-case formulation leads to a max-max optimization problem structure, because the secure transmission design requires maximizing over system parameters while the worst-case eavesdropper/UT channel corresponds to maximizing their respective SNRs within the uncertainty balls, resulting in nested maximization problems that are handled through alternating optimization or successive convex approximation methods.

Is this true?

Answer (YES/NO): YES